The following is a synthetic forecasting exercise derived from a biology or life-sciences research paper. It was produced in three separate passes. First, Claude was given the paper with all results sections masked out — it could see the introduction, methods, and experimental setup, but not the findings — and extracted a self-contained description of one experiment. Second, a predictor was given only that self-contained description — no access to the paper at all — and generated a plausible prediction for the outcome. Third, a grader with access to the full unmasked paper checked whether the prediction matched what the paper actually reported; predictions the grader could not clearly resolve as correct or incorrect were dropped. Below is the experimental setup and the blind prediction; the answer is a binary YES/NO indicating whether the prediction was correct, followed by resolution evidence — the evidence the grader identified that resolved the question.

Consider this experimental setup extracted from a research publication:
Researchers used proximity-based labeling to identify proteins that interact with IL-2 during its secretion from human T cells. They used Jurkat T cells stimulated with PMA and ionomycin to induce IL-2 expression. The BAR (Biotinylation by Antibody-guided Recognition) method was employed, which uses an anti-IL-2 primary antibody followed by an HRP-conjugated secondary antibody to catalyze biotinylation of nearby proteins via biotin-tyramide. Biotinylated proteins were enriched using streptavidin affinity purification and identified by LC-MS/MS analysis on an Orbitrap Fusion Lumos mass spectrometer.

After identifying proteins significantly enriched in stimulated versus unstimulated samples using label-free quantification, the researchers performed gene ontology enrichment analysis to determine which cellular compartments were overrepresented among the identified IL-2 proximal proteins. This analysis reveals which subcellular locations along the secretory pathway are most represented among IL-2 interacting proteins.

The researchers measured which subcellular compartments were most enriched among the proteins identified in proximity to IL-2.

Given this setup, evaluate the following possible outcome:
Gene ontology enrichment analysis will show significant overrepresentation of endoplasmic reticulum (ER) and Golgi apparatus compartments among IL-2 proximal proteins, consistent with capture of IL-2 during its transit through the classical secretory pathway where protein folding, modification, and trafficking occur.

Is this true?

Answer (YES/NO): YES